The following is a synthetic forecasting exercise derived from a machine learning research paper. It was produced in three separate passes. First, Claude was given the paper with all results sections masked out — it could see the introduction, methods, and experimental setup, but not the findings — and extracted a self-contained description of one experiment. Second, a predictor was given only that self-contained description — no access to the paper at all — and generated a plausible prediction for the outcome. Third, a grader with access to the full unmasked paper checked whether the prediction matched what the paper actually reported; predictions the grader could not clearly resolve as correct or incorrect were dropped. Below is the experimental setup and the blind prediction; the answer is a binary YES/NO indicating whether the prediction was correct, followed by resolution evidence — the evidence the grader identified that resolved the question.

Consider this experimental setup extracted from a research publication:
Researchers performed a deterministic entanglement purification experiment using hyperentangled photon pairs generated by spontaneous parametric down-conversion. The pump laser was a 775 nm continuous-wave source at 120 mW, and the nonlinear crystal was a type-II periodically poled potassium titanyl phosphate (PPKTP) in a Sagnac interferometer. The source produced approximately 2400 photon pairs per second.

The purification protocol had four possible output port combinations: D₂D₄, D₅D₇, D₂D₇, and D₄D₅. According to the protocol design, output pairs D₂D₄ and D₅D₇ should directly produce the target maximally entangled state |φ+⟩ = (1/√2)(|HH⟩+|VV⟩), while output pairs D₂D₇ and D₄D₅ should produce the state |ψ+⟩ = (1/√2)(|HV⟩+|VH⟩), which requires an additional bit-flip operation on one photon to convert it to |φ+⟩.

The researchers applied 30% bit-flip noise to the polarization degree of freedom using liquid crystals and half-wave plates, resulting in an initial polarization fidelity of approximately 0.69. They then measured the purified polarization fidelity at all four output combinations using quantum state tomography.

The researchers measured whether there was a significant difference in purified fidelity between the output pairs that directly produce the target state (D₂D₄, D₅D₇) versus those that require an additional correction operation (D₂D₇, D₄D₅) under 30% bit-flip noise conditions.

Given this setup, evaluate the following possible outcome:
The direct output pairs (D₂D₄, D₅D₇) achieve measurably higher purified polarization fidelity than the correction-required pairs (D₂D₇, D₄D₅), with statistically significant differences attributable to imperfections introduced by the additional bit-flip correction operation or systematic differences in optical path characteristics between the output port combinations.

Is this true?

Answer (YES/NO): NO